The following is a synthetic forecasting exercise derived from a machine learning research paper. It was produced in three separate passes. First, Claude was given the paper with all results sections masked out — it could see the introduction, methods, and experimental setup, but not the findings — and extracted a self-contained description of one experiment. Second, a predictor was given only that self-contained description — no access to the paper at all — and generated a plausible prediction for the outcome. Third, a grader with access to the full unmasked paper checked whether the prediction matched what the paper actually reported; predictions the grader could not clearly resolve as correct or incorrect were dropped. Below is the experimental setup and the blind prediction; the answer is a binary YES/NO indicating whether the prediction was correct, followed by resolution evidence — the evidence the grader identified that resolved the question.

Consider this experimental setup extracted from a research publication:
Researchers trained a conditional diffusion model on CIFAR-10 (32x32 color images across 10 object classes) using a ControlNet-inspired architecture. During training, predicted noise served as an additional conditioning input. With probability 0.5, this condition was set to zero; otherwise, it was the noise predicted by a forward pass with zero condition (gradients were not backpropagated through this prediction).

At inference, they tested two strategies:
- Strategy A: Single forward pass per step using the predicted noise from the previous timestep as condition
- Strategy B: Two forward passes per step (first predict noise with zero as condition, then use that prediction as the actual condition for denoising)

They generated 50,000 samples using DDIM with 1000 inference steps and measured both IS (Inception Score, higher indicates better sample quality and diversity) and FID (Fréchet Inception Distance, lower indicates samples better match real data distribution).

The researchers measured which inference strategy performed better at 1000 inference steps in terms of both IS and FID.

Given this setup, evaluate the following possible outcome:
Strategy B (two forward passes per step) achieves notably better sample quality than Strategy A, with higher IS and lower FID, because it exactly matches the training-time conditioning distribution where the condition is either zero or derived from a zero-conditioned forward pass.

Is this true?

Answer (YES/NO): NO